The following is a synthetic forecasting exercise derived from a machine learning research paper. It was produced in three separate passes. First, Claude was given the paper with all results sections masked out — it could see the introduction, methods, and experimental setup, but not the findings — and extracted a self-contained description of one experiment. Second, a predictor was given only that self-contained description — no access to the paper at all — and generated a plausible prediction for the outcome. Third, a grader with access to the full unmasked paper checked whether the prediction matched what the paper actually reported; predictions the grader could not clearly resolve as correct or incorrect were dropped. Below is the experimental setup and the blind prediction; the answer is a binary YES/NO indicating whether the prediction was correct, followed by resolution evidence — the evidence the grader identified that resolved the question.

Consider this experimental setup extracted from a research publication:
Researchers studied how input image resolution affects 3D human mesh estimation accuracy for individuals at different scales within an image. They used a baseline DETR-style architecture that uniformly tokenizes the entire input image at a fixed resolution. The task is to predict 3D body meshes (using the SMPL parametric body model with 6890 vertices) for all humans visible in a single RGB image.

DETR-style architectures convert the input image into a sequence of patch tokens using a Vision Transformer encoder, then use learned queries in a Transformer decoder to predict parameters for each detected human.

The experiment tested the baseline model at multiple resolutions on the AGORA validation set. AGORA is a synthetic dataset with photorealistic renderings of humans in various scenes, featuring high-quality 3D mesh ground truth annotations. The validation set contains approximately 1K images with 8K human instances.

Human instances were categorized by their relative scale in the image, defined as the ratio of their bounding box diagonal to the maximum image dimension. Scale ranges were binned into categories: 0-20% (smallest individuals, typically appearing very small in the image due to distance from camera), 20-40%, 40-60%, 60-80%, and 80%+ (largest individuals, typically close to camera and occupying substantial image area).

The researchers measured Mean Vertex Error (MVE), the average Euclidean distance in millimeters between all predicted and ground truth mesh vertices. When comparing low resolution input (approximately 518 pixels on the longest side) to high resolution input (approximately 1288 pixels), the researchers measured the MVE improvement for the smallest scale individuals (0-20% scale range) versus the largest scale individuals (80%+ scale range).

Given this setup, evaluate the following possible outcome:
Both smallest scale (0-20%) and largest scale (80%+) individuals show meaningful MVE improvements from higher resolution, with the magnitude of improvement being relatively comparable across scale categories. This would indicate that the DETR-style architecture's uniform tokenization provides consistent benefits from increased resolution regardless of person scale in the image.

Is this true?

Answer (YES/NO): NO